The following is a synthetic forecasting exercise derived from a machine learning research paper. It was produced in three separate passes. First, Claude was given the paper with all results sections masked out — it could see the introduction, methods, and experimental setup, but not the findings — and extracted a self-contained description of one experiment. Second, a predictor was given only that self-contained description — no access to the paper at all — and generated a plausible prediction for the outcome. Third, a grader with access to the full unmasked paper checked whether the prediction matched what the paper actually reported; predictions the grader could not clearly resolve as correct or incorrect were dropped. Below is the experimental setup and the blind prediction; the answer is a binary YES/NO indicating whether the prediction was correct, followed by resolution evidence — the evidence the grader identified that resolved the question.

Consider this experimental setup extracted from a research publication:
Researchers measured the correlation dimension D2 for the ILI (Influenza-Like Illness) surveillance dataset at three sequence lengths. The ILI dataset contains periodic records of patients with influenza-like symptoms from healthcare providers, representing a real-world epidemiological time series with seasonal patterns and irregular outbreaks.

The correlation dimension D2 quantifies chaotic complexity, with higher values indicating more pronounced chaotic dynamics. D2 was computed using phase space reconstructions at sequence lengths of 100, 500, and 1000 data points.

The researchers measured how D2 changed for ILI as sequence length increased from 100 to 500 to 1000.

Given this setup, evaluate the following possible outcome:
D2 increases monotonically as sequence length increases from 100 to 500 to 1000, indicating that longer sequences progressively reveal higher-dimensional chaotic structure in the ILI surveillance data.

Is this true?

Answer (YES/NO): YES